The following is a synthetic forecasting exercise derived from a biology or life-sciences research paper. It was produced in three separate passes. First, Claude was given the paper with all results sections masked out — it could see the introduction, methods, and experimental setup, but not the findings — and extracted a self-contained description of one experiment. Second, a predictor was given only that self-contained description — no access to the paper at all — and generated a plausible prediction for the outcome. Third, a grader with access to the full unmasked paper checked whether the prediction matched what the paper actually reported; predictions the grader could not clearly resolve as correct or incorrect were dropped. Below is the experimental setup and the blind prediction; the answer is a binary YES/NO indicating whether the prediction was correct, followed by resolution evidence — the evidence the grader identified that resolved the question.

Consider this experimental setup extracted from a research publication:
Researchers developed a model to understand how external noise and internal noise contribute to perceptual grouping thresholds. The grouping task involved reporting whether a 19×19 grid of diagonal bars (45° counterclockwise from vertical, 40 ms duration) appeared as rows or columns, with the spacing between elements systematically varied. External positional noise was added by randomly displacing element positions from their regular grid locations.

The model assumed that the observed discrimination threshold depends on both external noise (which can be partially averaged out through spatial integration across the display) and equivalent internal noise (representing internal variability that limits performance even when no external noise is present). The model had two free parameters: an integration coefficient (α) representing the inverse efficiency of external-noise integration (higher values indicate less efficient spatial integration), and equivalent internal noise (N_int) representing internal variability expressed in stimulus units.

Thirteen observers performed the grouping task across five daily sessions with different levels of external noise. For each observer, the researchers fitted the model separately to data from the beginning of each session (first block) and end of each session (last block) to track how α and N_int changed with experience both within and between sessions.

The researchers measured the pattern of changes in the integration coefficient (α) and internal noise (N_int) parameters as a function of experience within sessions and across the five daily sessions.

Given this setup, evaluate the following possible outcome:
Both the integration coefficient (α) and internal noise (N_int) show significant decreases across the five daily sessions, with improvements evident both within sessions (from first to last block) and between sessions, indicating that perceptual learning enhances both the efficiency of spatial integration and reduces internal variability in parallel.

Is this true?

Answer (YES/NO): NO